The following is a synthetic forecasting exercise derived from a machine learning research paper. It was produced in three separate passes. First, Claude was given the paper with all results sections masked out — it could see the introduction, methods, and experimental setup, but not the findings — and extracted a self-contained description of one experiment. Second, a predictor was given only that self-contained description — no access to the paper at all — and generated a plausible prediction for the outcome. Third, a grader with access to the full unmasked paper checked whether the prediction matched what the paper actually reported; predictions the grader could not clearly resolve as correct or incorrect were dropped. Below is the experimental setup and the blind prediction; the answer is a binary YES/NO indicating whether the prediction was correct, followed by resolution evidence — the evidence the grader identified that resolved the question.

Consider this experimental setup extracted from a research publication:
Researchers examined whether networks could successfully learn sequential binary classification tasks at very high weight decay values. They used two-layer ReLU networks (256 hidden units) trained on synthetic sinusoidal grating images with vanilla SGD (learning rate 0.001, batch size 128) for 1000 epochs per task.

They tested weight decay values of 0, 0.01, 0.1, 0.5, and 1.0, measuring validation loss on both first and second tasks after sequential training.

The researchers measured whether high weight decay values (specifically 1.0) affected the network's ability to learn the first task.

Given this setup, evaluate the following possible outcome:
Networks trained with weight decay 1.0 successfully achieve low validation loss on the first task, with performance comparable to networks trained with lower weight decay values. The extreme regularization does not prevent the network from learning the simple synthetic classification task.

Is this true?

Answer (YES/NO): NO